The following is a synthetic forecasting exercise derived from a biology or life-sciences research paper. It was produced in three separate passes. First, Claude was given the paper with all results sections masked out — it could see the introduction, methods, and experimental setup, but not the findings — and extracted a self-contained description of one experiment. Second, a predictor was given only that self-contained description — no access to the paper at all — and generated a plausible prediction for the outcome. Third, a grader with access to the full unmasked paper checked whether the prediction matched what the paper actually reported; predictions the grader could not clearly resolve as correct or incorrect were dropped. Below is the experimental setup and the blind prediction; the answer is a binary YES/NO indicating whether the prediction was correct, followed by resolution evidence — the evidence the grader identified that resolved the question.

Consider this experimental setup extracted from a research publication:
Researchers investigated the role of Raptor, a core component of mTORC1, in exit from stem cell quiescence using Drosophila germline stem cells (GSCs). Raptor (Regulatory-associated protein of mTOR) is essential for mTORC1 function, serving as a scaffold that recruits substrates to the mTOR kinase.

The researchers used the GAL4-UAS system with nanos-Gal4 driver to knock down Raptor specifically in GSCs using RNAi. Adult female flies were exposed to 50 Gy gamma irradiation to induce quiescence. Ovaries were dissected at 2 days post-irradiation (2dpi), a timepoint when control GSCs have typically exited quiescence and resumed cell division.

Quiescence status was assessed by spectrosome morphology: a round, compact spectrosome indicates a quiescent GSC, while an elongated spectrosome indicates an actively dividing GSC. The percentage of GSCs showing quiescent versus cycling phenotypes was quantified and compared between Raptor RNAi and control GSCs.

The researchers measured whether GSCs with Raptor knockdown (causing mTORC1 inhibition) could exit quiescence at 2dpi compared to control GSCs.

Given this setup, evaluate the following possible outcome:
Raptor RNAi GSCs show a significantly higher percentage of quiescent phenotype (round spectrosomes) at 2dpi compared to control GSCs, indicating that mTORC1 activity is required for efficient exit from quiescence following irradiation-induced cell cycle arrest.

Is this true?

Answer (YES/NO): YES